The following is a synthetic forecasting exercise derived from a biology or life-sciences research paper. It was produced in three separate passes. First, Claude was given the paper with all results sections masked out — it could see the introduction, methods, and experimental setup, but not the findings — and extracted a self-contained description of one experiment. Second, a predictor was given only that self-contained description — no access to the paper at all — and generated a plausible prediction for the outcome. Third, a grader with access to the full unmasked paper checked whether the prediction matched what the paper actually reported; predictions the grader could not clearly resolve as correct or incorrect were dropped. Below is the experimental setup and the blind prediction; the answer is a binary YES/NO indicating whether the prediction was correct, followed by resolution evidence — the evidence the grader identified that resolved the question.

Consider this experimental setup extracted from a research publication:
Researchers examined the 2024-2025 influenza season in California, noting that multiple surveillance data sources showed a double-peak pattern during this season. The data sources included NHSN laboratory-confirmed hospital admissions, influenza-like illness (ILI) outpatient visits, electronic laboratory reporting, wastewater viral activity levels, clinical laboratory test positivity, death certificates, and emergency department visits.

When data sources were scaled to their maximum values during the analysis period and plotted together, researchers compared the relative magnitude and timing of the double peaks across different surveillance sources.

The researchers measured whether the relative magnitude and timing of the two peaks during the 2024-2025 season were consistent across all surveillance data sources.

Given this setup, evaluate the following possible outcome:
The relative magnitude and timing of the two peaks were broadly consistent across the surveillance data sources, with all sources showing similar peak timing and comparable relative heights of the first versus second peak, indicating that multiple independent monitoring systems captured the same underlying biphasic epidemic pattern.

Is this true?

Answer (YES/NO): NO